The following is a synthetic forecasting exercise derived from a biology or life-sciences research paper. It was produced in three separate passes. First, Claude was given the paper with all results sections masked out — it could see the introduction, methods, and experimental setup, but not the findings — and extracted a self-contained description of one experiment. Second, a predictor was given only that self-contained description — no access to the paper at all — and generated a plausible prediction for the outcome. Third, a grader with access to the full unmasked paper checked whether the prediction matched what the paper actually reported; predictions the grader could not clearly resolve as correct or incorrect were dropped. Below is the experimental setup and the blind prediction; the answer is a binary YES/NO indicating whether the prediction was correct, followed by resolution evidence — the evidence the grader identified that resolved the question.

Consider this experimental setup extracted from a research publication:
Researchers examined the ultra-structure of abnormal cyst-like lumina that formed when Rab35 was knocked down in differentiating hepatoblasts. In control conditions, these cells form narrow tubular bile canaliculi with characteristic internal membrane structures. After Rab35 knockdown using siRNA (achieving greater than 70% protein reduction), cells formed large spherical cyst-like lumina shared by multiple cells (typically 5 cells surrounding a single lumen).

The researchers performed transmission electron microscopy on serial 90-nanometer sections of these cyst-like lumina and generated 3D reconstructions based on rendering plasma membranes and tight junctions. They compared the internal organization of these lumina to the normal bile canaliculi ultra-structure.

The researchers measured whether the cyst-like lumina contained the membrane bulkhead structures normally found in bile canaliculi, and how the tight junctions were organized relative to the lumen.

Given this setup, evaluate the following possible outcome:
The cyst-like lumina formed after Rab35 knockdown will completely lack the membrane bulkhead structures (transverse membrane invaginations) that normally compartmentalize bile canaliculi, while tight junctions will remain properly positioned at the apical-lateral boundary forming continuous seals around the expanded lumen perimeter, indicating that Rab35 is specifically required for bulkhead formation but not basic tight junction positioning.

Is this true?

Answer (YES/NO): YES